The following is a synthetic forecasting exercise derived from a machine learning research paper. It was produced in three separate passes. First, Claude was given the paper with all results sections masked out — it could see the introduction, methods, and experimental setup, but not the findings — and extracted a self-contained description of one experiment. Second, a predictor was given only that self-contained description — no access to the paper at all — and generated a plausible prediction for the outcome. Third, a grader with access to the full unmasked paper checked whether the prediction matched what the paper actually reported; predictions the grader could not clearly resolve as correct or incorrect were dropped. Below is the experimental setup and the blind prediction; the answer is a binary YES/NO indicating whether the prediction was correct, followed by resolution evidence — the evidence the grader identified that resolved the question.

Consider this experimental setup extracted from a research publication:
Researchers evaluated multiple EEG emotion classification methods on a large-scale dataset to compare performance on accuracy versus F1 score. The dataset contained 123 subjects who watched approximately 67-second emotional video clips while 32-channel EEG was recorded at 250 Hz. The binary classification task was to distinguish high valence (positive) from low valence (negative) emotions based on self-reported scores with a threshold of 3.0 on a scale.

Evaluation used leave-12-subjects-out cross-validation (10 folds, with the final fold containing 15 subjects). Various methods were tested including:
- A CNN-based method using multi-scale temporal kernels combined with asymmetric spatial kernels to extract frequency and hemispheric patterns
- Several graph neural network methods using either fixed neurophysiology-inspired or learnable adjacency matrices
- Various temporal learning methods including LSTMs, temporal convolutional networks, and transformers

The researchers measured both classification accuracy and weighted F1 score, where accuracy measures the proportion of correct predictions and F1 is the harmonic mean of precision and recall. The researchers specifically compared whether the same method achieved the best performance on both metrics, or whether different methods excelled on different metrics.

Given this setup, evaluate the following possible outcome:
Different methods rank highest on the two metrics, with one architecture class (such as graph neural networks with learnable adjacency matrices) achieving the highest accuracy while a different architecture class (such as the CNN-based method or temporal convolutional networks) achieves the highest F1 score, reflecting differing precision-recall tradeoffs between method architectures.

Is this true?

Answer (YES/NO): NO